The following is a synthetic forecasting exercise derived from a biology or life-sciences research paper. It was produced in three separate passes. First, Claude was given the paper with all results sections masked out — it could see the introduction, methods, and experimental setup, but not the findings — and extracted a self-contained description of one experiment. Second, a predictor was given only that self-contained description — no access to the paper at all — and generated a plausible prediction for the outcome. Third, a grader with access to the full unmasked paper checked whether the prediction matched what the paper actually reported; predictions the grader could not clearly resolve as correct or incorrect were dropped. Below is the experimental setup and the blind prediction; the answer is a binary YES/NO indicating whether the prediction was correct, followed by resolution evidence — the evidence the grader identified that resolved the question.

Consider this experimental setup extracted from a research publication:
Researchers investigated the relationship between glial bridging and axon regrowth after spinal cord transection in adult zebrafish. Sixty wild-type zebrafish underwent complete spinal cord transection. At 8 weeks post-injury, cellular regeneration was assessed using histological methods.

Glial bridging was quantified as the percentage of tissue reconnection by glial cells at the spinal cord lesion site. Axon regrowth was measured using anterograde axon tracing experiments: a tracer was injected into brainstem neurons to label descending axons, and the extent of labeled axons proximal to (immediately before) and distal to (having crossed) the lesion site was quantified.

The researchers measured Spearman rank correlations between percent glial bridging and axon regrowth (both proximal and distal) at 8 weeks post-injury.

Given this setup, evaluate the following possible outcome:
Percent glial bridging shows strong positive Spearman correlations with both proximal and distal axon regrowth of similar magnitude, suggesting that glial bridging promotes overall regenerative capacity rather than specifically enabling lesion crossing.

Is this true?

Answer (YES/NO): YES